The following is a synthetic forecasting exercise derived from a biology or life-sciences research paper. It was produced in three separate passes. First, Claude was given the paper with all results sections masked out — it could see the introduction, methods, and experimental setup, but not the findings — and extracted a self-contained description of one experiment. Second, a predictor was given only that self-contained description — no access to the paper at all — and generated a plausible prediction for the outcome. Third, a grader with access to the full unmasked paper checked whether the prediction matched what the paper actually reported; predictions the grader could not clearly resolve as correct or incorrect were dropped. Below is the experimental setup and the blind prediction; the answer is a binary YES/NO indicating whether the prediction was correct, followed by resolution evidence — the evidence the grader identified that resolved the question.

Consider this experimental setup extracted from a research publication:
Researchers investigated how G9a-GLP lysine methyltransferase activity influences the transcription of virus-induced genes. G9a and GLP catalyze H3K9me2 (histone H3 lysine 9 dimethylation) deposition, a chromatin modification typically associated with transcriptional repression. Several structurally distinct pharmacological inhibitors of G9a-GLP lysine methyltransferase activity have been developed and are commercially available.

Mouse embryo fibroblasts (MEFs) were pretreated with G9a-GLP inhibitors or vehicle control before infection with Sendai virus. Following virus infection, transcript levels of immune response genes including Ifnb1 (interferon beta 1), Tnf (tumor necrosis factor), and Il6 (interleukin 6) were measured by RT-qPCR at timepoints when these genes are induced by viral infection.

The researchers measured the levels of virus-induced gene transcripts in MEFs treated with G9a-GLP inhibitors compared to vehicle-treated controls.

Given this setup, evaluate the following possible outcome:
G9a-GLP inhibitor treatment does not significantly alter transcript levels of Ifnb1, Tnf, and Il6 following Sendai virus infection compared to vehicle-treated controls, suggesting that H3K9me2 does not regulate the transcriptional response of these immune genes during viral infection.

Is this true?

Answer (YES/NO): NO